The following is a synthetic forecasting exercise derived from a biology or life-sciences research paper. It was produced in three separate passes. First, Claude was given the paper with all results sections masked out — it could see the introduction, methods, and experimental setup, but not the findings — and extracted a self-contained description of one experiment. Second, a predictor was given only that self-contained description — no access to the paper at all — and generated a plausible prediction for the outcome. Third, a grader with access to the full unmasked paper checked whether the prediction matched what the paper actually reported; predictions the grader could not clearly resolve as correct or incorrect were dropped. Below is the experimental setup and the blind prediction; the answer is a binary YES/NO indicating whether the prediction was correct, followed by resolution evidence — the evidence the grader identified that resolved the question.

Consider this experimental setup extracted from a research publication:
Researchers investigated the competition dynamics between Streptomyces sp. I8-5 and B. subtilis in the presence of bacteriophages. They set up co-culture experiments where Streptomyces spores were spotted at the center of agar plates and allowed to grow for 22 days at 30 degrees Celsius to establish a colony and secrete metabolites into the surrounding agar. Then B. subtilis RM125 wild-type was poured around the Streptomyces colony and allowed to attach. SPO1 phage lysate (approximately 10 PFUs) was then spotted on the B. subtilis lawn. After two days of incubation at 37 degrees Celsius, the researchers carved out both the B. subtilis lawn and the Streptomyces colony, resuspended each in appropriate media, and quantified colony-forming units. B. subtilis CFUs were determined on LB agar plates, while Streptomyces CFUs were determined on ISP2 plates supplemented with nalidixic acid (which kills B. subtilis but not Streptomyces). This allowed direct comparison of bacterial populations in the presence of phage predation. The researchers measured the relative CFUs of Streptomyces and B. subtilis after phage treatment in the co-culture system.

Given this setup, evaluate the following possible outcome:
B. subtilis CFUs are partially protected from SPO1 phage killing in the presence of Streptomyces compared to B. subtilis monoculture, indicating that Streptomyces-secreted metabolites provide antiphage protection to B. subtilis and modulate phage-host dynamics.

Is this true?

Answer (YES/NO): NO